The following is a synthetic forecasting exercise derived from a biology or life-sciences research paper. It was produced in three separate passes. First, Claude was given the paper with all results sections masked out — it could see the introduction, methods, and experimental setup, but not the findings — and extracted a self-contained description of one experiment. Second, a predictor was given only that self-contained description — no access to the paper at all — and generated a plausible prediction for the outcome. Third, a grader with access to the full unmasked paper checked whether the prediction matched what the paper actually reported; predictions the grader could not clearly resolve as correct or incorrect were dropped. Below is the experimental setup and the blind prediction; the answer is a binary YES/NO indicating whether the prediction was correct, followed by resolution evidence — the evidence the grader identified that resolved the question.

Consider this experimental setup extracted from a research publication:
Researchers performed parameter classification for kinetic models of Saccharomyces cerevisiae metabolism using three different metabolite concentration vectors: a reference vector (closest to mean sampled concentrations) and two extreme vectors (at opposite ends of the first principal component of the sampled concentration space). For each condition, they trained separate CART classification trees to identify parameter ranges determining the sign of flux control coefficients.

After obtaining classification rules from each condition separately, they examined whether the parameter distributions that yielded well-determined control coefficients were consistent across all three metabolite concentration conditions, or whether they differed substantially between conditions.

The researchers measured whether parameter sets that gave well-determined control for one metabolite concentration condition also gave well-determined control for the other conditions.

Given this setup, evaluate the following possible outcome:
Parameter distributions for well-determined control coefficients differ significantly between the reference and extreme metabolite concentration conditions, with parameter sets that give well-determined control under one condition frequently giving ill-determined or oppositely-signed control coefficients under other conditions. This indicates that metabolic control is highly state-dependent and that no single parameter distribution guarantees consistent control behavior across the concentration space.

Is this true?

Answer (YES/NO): NO